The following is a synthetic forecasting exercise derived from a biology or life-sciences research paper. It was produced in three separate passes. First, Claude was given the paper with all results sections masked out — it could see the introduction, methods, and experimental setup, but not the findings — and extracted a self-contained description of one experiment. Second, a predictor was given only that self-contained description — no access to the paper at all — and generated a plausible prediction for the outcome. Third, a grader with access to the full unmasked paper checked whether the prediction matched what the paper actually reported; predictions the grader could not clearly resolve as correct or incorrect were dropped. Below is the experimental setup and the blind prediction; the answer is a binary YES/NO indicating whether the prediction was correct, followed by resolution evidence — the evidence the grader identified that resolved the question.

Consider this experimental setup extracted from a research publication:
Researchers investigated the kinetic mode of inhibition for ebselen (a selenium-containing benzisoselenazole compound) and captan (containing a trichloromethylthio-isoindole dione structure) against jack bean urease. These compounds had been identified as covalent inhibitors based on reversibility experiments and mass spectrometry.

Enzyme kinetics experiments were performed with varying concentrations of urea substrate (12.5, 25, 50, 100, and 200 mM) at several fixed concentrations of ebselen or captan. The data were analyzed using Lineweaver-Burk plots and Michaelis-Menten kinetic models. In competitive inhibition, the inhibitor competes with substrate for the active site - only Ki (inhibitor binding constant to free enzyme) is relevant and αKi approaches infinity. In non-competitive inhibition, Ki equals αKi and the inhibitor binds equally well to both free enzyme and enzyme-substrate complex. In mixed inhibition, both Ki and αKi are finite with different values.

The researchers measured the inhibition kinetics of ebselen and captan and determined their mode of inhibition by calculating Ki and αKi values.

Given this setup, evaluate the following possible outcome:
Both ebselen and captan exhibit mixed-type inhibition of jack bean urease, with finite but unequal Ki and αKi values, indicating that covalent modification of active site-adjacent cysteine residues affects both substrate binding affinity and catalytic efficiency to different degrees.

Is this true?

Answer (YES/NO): NO